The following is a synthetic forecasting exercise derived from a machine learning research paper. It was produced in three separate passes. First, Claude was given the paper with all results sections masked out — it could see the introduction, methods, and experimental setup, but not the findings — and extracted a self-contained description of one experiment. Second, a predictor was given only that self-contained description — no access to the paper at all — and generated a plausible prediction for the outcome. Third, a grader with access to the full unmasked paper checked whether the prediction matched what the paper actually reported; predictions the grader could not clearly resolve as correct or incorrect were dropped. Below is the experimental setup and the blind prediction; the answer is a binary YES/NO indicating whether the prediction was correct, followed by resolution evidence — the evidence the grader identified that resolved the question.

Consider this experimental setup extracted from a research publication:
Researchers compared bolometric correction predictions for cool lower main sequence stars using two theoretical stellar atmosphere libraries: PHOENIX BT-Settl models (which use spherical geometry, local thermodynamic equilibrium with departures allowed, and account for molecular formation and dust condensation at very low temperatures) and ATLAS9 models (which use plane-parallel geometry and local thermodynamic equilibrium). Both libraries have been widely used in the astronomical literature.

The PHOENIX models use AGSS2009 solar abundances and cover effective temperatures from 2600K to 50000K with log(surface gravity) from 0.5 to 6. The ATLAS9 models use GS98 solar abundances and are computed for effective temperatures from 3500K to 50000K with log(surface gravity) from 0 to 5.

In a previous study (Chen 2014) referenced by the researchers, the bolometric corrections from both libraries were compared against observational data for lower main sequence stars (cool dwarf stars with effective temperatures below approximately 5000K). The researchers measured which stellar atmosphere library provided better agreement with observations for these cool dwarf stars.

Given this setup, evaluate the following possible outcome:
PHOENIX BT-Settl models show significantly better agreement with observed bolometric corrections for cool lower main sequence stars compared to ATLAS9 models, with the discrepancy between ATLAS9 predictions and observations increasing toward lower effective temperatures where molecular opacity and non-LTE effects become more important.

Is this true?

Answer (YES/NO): YES